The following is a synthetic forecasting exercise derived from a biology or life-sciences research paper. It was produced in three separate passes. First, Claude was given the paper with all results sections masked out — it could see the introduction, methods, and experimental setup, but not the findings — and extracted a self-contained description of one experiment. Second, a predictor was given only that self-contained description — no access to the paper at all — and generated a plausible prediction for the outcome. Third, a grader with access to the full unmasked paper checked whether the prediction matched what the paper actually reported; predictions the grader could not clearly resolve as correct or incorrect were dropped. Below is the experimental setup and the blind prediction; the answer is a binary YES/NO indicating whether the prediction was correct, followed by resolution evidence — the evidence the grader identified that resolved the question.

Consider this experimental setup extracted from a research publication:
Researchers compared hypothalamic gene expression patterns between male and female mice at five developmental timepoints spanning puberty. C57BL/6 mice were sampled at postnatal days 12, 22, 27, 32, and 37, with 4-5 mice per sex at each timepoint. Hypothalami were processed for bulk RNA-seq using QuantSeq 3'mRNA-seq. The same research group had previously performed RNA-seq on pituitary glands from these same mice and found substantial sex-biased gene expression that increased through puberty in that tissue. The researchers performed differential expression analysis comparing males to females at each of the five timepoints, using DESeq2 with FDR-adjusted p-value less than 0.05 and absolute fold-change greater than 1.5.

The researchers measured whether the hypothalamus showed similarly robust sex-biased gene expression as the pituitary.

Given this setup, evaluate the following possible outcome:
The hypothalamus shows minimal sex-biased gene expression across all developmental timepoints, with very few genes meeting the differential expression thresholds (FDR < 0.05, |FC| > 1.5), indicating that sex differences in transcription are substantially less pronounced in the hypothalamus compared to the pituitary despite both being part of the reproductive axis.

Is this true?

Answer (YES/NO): YES